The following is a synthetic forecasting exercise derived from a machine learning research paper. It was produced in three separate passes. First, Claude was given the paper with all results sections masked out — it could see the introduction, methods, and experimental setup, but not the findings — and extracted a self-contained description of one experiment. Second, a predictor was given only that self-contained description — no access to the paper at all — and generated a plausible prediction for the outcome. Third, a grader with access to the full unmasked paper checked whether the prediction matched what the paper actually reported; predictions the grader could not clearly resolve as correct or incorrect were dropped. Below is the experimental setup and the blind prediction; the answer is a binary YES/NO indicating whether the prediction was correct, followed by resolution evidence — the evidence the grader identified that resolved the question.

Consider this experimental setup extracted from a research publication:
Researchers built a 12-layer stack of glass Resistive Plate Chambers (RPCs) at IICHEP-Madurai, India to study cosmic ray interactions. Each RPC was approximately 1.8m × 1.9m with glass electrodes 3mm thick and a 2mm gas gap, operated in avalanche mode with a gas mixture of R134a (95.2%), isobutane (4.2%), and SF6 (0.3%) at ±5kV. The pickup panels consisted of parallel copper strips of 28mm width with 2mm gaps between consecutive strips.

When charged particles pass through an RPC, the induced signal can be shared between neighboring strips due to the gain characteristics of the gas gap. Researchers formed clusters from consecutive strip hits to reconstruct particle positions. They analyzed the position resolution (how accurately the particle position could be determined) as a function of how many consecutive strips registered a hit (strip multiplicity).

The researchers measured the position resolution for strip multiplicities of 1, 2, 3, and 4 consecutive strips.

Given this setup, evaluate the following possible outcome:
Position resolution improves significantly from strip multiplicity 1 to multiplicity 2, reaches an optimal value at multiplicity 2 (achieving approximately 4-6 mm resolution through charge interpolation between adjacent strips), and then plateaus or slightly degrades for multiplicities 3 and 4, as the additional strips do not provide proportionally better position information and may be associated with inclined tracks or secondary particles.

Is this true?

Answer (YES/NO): NO